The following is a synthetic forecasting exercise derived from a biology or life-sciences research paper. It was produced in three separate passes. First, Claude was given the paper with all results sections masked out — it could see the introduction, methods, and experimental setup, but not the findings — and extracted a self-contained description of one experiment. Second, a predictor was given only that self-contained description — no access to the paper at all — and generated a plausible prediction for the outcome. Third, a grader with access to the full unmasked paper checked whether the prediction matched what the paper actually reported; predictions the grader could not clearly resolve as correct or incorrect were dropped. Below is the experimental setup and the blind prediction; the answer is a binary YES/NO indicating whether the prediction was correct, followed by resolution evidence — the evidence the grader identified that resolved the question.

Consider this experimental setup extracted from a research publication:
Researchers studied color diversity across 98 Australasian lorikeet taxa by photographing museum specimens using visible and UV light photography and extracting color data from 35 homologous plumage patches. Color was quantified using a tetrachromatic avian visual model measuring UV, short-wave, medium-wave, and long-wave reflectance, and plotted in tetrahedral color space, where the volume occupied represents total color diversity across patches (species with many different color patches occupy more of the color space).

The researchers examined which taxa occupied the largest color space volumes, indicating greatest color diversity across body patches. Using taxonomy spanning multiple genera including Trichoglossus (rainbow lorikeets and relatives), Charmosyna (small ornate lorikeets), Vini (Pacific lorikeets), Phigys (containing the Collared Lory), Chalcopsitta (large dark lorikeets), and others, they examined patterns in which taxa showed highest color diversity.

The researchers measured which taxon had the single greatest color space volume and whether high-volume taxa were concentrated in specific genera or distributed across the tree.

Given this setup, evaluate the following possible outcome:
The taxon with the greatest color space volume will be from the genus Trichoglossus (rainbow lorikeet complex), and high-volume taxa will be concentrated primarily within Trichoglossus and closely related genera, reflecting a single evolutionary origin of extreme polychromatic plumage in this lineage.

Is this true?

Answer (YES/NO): NO